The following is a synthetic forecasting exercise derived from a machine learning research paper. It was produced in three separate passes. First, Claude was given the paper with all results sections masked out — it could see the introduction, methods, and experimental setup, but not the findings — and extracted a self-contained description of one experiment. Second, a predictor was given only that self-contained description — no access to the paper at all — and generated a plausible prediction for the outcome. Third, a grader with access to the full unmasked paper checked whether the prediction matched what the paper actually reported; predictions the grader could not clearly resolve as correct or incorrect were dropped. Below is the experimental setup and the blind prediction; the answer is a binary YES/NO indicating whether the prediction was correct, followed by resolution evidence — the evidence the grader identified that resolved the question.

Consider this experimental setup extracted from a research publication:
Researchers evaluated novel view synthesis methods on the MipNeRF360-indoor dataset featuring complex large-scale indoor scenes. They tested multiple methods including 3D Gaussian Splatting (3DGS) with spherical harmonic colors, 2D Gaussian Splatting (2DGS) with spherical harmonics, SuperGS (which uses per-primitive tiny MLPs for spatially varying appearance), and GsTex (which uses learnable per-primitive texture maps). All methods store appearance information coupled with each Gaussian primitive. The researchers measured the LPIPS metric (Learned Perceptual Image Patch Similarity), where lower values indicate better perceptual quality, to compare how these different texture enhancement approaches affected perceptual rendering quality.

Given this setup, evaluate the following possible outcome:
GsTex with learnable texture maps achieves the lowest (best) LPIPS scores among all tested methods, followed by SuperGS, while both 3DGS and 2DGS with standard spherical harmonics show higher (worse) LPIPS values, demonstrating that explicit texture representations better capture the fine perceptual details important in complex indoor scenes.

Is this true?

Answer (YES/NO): NO